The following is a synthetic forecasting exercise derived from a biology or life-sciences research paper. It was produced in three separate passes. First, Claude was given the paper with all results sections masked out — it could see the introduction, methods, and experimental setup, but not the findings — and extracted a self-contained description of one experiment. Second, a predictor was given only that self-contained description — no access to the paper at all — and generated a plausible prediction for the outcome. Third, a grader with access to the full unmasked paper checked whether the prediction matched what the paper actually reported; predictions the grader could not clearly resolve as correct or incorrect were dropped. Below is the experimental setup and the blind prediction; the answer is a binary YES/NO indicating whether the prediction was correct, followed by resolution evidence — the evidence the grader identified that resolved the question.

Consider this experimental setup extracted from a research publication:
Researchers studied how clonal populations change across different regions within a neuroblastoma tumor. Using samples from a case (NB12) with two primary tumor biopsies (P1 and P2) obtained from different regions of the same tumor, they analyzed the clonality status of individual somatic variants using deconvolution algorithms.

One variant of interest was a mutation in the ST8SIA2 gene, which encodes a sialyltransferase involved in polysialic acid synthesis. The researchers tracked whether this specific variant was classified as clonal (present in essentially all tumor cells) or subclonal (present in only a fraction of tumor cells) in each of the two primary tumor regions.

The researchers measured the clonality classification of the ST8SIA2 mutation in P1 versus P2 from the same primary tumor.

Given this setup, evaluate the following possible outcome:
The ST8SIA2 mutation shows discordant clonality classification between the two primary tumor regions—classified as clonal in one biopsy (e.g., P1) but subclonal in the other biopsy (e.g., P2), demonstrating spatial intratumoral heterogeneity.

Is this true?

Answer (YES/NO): YES